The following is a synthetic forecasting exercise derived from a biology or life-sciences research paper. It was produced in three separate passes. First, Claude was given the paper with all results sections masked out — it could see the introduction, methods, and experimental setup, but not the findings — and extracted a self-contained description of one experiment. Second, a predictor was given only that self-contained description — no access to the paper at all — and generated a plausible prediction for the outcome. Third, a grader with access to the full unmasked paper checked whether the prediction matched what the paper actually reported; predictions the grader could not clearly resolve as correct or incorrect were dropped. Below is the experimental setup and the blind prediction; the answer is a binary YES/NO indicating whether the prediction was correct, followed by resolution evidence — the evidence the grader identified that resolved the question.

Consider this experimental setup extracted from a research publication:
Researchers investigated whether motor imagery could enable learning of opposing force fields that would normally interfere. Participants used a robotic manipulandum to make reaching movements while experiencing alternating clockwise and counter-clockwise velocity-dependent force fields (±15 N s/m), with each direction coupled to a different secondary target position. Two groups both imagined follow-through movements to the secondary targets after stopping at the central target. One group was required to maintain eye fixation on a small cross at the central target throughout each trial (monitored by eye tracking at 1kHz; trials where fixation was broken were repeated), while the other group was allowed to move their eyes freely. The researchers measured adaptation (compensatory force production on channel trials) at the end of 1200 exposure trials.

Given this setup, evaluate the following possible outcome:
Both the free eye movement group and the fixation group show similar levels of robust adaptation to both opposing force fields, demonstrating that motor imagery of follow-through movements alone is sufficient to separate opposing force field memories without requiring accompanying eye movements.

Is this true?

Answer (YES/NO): YES